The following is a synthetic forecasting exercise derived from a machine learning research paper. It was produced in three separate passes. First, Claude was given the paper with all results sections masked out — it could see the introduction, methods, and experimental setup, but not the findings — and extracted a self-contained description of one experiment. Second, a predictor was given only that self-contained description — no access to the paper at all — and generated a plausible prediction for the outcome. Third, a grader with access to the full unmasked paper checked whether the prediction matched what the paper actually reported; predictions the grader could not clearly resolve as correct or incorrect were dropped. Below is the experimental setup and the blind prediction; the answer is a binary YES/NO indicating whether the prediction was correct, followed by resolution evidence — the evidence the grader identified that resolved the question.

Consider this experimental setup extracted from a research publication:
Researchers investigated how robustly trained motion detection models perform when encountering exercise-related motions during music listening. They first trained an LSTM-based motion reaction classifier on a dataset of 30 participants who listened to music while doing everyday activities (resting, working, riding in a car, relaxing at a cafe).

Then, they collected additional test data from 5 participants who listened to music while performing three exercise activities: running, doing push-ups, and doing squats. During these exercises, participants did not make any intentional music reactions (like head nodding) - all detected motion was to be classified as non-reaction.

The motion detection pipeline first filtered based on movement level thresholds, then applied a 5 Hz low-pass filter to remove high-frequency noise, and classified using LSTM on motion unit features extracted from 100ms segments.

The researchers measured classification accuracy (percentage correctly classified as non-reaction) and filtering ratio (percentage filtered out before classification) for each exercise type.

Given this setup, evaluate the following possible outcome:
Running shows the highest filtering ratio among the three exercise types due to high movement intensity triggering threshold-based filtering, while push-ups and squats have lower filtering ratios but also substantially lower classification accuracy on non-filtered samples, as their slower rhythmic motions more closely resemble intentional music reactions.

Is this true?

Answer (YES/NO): NO